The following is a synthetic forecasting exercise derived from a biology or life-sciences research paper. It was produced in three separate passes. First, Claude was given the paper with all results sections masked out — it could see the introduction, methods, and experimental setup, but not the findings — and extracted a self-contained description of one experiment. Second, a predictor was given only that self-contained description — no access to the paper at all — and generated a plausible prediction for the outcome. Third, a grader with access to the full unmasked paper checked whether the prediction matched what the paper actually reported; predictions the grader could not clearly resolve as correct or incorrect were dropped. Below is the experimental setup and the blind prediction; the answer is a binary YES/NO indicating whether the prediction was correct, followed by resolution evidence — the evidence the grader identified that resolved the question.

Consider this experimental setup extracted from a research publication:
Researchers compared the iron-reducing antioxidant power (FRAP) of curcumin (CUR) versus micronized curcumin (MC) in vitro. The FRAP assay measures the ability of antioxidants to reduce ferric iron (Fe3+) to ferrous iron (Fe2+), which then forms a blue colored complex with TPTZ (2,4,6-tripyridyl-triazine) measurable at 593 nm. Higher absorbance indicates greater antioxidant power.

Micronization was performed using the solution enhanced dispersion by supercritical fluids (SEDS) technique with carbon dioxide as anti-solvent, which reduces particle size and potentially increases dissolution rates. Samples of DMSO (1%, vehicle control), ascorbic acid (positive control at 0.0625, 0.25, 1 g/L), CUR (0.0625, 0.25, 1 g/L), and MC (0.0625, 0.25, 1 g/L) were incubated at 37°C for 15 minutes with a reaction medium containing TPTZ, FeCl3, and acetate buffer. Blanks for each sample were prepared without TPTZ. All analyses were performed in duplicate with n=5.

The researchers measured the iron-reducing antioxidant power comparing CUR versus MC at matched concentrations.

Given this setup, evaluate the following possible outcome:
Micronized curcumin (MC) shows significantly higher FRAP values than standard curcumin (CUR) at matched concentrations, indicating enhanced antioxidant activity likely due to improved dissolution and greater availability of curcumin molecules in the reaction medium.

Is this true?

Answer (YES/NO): YES